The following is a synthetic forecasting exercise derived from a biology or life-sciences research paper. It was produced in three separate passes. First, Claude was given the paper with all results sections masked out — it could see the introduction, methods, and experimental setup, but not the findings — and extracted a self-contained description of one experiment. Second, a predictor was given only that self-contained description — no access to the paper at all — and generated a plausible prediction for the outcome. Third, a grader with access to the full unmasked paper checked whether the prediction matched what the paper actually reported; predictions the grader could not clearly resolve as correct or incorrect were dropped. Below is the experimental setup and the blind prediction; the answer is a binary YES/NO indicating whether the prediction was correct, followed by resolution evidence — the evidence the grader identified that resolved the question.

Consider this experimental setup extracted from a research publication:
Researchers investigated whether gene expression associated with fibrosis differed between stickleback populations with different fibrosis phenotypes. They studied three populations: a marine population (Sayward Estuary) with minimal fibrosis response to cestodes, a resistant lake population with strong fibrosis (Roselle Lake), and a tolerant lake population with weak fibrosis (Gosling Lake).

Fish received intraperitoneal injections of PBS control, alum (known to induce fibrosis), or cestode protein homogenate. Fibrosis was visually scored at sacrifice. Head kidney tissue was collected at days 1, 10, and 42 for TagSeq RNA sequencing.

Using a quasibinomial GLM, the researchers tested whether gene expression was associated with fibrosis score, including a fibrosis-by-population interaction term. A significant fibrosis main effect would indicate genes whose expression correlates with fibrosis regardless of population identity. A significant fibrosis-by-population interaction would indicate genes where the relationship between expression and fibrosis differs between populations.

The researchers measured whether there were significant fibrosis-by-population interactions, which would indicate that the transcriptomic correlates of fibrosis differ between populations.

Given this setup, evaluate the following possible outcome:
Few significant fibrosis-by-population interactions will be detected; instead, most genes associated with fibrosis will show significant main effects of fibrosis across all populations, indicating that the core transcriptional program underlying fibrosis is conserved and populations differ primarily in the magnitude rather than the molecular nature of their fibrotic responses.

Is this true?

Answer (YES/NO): YES